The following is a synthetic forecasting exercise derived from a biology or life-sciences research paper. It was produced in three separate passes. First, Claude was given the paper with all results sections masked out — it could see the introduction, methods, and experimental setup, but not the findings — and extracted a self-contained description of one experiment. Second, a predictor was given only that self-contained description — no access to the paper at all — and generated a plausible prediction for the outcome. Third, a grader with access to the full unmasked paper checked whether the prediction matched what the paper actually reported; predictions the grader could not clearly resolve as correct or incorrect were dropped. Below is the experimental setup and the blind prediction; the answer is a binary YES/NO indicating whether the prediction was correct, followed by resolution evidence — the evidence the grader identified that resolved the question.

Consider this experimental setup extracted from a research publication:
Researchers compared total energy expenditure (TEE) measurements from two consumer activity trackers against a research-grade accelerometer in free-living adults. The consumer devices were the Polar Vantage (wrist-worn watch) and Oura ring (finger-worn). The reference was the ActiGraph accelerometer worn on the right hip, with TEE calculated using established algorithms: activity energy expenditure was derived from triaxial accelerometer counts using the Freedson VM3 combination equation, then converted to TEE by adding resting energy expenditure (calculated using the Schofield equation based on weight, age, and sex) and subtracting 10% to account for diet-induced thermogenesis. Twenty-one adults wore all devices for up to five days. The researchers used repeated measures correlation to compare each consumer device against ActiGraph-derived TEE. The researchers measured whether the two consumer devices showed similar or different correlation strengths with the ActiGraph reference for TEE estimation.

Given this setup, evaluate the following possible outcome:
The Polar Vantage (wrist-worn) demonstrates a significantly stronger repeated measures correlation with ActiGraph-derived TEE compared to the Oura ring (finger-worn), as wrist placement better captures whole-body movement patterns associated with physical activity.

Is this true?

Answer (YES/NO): NO